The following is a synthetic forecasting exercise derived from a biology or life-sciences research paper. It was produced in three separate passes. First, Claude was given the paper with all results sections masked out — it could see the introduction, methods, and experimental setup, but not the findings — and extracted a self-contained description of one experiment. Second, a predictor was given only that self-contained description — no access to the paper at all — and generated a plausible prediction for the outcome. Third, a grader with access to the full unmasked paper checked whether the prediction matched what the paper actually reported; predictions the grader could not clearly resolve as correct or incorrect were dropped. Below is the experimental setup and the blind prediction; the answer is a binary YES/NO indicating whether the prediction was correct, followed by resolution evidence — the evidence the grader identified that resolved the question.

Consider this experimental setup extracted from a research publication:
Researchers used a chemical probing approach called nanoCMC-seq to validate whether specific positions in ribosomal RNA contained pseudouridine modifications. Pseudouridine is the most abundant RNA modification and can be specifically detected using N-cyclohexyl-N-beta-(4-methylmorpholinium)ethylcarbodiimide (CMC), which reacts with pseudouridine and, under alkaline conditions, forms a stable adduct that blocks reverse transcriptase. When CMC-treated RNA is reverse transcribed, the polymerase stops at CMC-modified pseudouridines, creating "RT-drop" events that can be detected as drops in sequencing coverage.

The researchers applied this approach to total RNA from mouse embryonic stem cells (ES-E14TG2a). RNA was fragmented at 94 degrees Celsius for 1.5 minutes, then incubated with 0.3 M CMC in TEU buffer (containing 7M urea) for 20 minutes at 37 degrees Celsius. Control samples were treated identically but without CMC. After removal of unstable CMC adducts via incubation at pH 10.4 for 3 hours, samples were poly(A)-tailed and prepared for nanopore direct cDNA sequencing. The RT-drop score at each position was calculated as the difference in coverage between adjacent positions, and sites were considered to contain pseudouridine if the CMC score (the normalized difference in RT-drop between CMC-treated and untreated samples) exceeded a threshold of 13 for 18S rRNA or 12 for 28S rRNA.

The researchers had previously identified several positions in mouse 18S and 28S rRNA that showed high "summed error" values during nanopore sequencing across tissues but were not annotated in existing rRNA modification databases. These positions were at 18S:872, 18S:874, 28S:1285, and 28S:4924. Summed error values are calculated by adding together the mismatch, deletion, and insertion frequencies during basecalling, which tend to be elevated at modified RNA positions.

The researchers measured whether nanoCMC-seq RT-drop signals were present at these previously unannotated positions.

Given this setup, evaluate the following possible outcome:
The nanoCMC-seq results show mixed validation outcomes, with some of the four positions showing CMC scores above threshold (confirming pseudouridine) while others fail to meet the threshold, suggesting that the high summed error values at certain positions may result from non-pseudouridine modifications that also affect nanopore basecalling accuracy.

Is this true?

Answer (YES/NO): NO